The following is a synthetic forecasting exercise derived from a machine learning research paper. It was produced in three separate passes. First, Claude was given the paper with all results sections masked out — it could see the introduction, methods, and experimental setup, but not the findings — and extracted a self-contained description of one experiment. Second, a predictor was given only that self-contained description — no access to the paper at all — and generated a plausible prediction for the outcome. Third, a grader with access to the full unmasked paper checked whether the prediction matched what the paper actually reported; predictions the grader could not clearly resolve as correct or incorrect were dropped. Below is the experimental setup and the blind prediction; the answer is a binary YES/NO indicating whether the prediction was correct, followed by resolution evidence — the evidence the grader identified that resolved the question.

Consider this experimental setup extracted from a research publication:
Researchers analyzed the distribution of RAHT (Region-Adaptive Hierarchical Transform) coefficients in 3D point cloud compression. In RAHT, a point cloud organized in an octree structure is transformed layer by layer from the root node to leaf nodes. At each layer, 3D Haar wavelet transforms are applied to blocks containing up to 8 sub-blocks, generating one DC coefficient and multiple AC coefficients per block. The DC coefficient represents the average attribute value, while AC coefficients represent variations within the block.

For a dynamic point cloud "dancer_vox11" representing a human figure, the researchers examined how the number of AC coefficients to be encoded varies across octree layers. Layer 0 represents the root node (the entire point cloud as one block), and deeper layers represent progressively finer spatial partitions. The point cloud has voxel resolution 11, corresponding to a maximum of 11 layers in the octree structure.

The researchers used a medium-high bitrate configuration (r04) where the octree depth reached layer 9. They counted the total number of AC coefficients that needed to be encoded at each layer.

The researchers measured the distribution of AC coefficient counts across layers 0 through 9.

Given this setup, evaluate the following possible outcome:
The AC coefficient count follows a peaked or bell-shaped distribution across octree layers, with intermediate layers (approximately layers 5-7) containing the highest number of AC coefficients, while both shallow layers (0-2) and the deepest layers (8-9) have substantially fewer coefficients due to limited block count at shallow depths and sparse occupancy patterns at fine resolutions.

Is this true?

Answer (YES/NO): NO